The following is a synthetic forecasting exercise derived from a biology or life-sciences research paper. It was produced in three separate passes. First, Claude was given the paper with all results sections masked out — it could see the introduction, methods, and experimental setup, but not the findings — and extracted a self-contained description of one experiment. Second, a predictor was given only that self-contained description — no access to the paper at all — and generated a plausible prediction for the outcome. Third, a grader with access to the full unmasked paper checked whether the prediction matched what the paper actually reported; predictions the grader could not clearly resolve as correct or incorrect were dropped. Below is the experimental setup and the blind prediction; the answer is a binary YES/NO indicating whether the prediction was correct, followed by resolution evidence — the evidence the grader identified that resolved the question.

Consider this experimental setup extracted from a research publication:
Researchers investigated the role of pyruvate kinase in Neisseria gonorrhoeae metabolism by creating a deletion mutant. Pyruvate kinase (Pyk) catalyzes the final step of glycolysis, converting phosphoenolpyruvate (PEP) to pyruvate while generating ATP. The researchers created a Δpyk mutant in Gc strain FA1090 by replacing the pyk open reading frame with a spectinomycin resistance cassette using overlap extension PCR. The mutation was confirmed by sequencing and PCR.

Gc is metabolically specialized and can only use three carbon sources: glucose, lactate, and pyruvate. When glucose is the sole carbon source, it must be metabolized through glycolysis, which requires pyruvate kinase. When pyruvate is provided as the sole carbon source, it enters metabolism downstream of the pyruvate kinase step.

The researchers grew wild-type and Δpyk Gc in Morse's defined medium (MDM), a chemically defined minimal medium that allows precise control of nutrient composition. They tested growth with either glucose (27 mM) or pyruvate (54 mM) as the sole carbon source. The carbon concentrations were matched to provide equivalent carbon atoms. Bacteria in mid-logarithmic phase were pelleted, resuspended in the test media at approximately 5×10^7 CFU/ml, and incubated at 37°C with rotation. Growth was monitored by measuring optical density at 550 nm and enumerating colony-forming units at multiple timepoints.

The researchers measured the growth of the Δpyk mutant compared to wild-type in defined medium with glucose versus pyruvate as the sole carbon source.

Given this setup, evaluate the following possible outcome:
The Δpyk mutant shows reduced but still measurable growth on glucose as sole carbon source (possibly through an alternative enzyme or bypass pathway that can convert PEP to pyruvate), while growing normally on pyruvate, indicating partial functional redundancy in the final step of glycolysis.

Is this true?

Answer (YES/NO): YES